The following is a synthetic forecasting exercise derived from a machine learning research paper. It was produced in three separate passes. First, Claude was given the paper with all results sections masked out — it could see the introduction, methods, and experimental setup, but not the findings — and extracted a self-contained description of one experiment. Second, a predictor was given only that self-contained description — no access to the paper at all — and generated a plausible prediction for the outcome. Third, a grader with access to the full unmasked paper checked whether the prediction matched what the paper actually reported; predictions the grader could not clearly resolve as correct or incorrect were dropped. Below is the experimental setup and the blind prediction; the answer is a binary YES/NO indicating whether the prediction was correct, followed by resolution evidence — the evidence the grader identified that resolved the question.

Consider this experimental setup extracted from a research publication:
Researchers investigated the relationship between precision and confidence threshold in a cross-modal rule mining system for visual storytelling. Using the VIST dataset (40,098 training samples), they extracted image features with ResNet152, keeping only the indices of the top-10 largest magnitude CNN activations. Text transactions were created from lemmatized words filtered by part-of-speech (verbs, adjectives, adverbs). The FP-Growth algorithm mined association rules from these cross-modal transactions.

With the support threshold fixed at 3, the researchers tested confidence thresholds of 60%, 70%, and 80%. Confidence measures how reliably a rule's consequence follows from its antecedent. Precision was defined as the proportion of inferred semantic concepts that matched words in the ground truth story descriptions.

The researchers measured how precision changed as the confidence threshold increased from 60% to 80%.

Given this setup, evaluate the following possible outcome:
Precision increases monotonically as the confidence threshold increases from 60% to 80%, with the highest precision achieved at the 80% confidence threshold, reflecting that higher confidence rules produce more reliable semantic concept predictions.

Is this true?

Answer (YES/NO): YES